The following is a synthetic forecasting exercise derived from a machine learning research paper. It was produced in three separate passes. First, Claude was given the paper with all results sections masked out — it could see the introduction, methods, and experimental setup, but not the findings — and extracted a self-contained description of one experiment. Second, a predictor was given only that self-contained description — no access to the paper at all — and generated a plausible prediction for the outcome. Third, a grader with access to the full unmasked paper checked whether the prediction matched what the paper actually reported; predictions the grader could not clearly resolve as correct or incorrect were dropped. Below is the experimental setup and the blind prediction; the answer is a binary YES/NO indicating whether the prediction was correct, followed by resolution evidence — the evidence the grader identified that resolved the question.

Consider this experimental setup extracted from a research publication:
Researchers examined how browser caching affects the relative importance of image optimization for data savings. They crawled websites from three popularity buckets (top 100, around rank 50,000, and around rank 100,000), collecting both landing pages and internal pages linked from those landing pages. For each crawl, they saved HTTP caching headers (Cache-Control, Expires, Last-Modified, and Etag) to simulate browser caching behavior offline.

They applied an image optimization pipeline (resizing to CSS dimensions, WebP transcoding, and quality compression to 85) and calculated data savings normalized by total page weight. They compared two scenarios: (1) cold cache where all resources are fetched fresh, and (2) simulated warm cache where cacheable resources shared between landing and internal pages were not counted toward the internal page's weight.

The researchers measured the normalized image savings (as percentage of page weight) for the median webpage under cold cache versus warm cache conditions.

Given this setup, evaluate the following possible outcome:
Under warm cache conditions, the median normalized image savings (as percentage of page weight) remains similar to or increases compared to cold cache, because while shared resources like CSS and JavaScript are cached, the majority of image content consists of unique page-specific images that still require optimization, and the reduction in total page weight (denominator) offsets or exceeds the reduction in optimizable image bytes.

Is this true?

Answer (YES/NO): YES